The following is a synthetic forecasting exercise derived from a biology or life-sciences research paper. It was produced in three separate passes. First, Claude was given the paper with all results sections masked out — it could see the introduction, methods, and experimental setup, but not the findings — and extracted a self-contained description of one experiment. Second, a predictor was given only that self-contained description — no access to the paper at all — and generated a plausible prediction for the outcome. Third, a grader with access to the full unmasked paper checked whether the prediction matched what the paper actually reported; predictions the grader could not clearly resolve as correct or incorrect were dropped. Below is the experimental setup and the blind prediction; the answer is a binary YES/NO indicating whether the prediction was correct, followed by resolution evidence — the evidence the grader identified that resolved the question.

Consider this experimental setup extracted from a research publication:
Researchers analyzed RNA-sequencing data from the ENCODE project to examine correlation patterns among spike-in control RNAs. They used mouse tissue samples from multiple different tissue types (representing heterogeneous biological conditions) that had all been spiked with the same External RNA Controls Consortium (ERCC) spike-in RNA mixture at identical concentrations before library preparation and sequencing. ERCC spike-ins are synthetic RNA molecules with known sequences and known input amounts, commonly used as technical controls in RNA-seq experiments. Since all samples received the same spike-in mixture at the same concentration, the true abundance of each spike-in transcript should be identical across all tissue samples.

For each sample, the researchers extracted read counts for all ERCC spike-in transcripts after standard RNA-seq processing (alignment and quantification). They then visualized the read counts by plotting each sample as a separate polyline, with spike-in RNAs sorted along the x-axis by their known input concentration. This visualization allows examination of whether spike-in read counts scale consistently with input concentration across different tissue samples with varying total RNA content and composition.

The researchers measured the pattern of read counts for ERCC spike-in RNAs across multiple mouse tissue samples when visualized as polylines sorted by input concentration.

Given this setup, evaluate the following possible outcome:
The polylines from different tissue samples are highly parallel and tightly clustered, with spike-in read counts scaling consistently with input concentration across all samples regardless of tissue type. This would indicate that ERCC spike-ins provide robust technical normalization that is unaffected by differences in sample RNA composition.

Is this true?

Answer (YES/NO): YES